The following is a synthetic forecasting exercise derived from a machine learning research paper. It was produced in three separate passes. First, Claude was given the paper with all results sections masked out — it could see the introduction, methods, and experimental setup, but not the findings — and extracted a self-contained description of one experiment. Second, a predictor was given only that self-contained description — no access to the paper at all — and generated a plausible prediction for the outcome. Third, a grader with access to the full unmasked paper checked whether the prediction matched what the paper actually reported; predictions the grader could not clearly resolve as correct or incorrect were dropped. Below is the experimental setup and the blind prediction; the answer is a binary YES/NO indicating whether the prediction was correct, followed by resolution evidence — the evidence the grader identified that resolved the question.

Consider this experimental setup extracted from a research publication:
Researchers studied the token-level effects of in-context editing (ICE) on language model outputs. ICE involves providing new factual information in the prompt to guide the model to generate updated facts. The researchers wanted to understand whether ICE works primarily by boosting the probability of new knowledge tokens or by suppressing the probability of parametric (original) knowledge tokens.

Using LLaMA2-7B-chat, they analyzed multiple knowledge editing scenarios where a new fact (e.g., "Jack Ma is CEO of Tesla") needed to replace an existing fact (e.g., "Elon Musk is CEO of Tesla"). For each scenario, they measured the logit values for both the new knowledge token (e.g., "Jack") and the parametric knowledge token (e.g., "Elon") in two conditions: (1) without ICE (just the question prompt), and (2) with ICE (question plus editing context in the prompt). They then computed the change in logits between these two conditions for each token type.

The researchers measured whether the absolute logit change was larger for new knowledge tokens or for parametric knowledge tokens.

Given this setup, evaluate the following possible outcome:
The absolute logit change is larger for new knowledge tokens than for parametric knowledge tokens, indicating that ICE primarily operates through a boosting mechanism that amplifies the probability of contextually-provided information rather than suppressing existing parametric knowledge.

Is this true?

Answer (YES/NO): YES